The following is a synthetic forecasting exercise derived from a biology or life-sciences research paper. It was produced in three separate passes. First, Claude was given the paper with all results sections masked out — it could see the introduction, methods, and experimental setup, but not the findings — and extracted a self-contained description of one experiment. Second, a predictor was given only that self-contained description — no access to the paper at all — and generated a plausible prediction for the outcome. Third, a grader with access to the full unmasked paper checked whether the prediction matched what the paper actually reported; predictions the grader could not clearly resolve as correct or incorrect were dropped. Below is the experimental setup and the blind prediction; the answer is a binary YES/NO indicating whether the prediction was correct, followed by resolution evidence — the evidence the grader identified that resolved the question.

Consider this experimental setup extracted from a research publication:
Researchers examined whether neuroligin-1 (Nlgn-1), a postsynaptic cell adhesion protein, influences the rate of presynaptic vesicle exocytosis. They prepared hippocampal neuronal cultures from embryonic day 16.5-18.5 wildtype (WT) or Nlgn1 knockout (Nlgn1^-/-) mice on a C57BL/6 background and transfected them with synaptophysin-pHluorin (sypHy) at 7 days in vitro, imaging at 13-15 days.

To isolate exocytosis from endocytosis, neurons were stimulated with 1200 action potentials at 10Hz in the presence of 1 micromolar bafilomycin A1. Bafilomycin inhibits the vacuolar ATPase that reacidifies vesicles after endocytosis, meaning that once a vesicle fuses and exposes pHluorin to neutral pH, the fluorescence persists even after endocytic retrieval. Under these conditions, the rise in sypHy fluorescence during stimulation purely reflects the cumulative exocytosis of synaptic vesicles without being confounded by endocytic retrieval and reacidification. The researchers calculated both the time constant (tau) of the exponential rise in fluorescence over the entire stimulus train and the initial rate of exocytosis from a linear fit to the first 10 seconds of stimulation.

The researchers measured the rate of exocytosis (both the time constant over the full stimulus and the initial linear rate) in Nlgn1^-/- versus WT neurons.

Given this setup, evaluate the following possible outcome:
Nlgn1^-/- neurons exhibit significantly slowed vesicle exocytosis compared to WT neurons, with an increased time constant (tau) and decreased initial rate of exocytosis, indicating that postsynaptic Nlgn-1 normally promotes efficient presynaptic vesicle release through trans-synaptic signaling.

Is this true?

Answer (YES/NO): NO